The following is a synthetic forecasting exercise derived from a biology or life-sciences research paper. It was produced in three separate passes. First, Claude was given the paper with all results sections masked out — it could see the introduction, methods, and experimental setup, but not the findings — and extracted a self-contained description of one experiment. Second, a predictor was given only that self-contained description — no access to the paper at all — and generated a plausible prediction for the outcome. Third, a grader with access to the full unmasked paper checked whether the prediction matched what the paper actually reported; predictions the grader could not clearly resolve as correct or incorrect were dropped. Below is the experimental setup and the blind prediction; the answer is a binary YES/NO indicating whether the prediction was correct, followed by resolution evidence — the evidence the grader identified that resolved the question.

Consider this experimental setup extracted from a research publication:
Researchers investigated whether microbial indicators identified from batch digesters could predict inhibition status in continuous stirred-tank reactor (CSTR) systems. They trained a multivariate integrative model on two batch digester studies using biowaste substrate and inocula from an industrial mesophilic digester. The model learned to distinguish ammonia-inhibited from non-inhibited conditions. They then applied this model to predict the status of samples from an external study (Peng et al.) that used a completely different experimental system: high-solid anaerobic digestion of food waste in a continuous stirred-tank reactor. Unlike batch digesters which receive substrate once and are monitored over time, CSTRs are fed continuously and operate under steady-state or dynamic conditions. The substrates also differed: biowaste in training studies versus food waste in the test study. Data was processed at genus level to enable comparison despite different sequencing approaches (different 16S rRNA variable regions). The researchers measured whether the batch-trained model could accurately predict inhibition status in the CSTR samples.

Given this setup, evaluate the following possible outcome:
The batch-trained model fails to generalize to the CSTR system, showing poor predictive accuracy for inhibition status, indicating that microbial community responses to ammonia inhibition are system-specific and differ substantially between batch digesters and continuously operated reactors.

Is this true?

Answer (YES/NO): NO